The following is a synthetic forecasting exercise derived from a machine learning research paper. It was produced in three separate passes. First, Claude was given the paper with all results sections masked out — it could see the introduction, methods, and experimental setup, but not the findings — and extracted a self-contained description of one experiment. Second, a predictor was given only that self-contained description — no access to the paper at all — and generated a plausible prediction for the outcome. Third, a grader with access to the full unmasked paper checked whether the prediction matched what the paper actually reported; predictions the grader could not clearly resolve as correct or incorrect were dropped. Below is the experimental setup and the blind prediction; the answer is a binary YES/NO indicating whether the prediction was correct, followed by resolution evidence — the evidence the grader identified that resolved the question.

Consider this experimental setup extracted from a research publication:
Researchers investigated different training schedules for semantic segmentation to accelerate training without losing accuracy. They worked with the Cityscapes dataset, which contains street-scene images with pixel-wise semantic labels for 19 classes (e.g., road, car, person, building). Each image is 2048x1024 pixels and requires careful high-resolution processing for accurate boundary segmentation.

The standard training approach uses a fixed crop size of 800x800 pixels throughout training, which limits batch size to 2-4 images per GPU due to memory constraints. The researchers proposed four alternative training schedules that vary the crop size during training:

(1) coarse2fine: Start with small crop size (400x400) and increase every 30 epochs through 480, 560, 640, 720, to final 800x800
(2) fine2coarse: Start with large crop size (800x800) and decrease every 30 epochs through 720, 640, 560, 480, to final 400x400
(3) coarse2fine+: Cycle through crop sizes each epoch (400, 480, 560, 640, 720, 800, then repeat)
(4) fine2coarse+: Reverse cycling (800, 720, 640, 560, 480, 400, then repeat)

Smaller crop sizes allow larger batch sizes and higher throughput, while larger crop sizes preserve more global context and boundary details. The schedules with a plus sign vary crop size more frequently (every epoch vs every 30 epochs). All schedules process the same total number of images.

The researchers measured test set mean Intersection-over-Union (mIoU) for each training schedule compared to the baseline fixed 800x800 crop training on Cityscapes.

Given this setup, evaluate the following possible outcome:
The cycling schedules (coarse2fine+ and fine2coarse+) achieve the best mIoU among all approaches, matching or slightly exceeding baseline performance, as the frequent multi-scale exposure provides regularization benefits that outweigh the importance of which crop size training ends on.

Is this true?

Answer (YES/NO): YES